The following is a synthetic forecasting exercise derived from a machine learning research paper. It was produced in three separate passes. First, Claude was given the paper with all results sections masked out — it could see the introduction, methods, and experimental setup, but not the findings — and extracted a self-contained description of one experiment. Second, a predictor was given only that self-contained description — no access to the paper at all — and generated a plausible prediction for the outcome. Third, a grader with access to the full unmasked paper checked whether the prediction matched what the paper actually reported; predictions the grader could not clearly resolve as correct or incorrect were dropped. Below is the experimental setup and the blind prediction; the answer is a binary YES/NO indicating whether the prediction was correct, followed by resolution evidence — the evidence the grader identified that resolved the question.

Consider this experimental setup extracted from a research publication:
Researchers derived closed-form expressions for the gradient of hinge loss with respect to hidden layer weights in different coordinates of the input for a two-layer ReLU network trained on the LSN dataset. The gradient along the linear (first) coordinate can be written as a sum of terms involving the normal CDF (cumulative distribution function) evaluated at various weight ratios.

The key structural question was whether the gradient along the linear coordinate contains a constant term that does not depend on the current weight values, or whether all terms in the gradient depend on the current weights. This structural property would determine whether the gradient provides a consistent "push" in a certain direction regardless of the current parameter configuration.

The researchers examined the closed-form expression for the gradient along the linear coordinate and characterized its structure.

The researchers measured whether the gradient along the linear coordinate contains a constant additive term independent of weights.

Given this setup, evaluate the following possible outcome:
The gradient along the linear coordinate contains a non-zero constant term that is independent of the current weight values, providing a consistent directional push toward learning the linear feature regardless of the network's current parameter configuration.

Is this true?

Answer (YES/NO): YES